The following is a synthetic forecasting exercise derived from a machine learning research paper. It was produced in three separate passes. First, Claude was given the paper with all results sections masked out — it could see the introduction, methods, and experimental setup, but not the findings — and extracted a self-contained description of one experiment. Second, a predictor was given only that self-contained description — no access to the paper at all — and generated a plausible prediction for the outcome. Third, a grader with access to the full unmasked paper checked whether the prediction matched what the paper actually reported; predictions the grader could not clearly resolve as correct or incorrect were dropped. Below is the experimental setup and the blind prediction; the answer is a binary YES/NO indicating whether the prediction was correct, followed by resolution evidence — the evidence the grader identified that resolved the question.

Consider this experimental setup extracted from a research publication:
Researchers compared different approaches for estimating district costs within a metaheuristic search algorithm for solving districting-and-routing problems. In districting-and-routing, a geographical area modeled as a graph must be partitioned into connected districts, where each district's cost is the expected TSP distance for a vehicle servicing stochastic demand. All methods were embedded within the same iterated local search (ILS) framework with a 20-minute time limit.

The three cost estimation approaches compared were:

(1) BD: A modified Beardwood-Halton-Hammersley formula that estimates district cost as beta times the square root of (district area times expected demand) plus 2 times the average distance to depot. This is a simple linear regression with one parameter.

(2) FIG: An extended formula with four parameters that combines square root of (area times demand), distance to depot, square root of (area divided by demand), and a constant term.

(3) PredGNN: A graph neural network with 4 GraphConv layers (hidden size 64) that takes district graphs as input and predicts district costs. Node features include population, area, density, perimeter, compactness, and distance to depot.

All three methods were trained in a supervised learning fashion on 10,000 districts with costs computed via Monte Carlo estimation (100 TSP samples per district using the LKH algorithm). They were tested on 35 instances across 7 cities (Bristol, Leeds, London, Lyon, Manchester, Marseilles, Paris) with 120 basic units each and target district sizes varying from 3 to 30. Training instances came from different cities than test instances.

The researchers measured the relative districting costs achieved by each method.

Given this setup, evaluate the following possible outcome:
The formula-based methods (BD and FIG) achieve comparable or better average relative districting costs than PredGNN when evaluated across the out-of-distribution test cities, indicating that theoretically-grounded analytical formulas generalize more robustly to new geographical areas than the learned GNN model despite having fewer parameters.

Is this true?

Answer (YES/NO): NO